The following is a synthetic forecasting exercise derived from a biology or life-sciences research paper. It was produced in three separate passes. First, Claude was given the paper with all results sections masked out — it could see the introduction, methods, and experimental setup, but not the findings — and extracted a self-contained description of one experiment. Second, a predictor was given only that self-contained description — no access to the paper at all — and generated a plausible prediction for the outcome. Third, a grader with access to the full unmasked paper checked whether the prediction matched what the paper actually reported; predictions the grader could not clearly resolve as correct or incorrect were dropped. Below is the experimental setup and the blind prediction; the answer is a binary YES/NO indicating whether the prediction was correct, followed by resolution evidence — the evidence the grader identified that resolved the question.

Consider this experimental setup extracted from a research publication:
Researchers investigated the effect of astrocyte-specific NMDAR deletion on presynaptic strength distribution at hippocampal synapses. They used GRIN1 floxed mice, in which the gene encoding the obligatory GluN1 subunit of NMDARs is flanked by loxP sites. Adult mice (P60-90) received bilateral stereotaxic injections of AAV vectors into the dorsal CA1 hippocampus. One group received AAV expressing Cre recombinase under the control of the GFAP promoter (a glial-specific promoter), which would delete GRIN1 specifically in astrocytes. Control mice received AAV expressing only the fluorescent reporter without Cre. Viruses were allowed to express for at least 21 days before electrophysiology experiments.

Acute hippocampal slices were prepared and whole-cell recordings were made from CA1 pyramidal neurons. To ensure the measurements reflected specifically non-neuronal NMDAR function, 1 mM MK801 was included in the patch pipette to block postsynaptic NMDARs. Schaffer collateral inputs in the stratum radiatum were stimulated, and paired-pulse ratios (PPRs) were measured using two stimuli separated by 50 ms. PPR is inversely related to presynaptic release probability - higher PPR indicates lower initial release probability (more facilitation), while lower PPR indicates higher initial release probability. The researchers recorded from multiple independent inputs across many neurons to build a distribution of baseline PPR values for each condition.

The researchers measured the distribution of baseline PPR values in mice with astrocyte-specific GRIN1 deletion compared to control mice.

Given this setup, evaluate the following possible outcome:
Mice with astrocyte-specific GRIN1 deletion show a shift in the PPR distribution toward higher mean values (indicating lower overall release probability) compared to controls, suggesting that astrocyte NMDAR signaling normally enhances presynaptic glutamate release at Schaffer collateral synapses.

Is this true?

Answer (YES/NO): NO